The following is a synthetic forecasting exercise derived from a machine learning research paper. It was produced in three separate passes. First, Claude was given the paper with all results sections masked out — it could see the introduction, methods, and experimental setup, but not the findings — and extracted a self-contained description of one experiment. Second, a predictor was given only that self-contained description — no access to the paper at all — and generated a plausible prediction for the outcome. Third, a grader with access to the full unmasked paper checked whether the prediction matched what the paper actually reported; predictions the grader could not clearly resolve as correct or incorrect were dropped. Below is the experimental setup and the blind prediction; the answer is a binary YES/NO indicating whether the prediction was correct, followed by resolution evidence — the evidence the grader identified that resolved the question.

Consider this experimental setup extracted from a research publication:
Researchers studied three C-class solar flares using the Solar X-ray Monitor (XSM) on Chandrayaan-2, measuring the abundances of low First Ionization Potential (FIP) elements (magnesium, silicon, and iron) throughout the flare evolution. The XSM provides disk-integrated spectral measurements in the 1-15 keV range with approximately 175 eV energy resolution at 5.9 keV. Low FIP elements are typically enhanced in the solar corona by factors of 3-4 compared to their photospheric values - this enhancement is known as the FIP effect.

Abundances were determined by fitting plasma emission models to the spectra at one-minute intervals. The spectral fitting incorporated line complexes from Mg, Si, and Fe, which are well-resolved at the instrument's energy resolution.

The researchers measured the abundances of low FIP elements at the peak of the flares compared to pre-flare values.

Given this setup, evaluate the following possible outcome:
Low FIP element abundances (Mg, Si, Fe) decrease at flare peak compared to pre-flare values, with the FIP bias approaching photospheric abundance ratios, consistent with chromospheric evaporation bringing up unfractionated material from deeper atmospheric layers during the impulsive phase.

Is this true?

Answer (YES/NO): YES